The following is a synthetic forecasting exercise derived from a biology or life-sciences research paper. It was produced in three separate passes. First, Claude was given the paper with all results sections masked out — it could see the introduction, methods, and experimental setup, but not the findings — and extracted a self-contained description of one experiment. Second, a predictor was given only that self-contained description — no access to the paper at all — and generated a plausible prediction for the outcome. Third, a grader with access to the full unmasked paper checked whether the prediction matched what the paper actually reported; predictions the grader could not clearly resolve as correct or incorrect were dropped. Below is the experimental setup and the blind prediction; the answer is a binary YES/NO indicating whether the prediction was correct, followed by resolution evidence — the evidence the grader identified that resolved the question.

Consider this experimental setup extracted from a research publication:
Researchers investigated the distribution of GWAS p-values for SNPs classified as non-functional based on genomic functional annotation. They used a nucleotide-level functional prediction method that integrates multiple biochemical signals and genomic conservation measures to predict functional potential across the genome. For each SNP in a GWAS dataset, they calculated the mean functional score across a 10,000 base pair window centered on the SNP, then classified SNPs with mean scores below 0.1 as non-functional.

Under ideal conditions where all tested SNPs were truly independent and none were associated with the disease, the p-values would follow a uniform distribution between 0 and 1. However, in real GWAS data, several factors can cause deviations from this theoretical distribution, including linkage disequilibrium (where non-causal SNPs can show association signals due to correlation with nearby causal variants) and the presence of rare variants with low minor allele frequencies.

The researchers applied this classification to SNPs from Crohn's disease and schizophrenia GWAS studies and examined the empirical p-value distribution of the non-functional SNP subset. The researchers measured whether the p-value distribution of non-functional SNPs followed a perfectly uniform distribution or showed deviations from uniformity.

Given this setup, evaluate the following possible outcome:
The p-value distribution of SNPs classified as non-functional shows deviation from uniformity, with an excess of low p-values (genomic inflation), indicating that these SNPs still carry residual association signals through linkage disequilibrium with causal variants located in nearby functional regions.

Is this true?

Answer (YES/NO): YES